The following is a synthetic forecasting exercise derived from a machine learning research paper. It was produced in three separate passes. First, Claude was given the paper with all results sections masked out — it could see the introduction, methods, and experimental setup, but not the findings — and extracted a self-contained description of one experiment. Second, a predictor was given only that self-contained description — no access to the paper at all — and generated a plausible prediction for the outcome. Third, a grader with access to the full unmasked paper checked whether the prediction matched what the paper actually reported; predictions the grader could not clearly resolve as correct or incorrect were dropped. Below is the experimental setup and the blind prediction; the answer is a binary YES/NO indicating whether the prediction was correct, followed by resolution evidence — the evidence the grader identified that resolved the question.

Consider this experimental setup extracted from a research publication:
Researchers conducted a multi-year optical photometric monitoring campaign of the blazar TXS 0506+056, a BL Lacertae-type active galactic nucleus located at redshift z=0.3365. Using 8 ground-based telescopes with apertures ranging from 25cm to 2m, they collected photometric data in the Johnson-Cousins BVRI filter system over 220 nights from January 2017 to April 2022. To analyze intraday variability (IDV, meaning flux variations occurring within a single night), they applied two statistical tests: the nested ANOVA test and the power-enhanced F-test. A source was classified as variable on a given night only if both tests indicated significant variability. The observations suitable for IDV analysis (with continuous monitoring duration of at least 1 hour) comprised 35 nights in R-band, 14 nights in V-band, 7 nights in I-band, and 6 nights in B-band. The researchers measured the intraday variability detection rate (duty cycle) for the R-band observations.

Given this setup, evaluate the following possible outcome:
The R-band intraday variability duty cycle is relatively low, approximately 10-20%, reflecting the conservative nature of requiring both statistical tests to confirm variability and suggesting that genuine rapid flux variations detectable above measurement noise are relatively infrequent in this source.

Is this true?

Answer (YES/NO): NO